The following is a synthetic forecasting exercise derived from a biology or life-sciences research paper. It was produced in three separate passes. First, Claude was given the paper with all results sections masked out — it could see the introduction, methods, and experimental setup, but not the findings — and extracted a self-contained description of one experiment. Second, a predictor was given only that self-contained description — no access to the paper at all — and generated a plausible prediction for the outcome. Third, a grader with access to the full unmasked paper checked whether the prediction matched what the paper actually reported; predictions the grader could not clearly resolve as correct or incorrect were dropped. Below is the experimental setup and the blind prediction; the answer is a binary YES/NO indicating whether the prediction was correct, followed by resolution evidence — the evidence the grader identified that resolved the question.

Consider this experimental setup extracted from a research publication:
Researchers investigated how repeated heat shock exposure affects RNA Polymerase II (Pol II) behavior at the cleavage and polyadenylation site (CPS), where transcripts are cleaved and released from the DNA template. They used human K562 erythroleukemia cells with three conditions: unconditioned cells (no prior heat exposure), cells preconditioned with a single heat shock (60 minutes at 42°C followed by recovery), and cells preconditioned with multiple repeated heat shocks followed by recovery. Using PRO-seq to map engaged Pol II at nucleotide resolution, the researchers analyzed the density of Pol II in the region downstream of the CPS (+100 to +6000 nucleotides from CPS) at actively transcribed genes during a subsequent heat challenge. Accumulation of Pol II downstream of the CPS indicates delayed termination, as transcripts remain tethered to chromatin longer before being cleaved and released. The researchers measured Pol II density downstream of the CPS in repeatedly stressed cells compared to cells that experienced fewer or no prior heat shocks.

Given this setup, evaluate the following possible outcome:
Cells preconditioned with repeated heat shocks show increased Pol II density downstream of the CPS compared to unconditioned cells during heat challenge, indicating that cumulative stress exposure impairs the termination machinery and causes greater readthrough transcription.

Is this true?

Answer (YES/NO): NO